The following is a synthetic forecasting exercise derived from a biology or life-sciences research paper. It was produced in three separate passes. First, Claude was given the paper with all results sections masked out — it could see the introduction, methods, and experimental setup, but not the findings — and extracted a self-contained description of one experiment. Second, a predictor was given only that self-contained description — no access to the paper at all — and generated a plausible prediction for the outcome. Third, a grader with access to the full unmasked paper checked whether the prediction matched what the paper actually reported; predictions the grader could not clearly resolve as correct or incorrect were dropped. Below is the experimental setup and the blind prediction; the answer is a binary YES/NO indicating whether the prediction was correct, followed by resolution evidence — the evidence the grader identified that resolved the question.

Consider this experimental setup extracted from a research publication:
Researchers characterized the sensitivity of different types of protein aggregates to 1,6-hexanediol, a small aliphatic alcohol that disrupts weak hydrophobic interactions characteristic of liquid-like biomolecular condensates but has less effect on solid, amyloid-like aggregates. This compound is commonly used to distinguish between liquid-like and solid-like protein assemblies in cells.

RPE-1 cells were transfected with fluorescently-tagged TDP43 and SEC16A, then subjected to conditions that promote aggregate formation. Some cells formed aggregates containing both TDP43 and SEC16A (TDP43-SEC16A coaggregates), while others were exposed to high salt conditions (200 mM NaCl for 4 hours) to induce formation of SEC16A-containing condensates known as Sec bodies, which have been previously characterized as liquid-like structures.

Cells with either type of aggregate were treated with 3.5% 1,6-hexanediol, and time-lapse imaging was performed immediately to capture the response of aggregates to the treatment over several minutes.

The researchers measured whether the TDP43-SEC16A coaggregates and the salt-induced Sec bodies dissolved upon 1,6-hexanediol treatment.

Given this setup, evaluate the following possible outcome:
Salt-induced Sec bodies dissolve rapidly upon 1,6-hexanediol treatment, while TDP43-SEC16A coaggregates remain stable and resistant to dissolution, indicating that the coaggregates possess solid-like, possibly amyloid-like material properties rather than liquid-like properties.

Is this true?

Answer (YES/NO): YES